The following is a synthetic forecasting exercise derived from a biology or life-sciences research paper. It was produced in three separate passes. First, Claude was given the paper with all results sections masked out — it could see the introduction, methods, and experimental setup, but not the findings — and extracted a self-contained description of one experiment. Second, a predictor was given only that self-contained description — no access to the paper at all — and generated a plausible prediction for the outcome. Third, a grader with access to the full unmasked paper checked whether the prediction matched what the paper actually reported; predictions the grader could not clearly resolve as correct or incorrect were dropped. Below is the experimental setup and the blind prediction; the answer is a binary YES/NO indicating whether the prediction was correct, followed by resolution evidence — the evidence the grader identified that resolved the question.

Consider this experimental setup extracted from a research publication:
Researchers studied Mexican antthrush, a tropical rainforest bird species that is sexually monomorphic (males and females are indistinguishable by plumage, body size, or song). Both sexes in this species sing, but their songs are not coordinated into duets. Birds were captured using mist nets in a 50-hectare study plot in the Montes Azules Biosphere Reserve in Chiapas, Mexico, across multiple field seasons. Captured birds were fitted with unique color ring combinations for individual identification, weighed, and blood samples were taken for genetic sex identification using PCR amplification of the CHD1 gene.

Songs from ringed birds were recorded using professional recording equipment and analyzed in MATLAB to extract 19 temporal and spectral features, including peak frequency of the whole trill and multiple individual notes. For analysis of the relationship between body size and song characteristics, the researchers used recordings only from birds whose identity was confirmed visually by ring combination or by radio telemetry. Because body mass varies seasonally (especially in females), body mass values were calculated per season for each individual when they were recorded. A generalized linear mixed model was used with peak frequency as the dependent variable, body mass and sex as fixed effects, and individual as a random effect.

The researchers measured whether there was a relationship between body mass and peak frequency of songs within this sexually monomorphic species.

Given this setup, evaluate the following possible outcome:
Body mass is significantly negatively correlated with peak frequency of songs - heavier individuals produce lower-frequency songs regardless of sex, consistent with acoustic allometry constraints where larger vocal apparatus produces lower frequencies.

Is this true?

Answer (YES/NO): YES